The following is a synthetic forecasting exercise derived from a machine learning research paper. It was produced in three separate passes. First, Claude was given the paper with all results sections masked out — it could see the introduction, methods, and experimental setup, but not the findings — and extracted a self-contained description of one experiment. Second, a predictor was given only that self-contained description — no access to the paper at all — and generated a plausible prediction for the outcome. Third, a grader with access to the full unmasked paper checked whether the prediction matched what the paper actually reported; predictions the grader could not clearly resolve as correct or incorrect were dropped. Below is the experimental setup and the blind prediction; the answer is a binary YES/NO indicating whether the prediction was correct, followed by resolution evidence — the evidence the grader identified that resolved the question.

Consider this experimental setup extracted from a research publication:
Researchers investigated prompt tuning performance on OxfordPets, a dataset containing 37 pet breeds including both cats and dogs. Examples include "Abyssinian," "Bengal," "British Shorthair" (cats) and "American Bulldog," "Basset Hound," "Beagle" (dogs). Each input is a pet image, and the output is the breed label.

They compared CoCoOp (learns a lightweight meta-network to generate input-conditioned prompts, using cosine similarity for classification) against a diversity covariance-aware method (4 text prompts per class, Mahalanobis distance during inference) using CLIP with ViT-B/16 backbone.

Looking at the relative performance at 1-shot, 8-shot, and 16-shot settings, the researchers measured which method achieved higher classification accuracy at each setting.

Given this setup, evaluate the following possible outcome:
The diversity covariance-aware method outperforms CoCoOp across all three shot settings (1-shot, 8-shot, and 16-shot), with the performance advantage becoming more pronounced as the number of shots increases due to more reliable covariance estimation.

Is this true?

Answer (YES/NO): NO